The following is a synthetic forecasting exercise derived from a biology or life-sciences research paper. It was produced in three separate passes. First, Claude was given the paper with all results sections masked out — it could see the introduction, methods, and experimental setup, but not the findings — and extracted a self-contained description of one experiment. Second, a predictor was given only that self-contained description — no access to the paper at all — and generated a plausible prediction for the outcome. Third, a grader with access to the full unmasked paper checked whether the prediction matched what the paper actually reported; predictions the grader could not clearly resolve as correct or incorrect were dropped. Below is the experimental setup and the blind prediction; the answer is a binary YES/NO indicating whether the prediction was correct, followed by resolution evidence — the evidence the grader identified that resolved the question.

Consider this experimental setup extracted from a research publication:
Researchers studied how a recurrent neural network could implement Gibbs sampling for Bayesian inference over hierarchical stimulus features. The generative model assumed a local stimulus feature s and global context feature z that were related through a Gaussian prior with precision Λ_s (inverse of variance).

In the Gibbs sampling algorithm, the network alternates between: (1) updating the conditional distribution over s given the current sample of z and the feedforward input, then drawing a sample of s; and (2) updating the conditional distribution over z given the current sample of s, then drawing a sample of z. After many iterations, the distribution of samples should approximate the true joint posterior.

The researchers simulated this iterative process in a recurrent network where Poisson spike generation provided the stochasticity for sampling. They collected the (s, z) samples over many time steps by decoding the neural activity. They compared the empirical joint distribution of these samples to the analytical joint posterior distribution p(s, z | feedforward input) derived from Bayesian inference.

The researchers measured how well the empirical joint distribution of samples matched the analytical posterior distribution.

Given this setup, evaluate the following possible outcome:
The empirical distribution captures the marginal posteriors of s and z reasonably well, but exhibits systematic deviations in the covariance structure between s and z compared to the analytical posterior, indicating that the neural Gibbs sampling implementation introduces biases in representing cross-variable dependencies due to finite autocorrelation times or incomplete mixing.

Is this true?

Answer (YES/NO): NO